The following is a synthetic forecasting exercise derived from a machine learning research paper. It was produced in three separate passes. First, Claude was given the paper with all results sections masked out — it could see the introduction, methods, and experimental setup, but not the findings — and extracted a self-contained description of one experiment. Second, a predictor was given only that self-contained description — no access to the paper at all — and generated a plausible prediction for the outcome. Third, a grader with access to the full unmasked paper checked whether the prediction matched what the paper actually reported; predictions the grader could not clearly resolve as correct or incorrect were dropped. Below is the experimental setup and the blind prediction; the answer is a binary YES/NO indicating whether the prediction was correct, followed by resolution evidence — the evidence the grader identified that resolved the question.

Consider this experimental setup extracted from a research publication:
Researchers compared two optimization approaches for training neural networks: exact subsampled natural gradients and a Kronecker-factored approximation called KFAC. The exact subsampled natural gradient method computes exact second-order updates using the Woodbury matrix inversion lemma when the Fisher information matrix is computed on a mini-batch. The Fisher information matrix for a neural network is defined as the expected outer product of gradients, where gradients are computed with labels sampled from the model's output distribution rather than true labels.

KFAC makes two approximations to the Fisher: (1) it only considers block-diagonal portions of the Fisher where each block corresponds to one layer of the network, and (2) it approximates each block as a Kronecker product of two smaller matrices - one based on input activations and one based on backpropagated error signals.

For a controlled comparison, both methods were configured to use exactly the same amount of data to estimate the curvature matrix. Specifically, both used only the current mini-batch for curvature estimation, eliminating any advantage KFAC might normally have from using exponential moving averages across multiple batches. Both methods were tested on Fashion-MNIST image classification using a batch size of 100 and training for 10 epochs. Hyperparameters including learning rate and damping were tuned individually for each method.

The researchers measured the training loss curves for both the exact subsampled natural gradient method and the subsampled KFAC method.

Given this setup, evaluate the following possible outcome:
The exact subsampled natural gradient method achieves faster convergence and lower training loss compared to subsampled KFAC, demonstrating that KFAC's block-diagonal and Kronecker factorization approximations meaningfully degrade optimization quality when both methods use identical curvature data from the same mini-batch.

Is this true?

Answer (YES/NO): NO